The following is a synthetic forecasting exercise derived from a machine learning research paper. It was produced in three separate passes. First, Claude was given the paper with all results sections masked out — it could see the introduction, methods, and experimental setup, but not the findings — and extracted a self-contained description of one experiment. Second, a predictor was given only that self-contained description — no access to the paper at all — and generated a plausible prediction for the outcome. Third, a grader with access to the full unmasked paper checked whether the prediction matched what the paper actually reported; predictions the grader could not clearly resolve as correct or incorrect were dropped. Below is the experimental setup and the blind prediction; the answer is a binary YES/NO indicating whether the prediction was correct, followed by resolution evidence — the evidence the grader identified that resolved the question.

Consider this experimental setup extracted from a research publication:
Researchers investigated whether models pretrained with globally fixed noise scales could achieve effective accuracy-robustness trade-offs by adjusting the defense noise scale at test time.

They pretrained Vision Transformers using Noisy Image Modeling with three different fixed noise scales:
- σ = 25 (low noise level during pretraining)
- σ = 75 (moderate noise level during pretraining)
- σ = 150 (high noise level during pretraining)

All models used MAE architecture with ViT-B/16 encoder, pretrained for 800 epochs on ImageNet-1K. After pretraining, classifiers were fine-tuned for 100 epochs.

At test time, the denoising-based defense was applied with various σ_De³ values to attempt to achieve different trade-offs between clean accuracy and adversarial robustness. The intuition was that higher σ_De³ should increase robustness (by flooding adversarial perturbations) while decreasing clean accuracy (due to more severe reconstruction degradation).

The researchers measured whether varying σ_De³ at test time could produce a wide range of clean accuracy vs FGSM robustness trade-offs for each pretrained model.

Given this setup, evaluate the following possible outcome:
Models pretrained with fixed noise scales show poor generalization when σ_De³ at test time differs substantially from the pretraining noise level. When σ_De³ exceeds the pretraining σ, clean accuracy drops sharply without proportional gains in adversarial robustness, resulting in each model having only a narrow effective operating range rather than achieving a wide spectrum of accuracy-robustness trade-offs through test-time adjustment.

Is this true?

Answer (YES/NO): YES